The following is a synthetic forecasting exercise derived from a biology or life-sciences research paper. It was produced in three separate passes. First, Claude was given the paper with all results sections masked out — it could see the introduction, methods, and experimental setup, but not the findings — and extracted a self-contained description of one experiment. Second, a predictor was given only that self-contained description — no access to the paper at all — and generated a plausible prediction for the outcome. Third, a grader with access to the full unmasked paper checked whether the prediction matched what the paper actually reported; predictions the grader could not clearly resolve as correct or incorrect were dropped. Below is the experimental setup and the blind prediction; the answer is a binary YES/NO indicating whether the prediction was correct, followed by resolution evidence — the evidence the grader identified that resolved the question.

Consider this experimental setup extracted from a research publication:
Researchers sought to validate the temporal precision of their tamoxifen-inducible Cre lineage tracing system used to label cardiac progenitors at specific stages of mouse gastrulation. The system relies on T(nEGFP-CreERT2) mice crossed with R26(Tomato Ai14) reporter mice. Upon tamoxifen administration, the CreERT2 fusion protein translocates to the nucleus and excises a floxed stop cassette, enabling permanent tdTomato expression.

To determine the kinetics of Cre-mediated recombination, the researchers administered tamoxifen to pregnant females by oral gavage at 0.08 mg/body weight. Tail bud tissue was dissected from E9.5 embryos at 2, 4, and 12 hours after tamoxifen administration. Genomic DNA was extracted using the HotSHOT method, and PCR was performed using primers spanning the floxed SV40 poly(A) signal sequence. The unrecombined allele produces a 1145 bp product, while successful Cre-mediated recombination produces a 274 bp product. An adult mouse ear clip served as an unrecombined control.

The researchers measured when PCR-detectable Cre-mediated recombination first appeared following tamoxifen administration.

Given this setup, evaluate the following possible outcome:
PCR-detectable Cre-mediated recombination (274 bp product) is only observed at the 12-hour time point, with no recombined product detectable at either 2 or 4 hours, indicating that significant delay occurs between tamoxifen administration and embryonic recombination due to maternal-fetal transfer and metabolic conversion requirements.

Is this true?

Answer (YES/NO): NO